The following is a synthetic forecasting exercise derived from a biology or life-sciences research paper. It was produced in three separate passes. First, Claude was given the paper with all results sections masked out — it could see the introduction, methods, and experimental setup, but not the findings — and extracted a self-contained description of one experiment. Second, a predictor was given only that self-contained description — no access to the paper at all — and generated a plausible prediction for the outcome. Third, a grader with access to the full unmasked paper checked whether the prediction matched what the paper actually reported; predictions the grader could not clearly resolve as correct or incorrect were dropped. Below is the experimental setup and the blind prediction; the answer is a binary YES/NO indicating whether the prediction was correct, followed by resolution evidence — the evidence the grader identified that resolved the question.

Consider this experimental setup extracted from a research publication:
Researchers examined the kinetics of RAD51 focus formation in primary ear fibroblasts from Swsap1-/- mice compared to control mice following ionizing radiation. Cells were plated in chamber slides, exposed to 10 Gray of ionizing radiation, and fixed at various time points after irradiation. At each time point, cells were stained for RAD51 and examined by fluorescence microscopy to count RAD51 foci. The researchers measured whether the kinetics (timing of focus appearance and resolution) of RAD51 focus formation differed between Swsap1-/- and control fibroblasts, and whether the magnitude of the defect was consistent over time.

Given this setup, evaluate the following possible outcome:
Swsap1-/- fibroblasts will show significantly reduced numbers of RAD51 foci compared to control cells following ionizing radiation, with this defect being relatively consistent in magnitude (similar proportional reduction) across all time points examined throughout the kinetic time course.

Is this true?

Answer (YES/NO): YES